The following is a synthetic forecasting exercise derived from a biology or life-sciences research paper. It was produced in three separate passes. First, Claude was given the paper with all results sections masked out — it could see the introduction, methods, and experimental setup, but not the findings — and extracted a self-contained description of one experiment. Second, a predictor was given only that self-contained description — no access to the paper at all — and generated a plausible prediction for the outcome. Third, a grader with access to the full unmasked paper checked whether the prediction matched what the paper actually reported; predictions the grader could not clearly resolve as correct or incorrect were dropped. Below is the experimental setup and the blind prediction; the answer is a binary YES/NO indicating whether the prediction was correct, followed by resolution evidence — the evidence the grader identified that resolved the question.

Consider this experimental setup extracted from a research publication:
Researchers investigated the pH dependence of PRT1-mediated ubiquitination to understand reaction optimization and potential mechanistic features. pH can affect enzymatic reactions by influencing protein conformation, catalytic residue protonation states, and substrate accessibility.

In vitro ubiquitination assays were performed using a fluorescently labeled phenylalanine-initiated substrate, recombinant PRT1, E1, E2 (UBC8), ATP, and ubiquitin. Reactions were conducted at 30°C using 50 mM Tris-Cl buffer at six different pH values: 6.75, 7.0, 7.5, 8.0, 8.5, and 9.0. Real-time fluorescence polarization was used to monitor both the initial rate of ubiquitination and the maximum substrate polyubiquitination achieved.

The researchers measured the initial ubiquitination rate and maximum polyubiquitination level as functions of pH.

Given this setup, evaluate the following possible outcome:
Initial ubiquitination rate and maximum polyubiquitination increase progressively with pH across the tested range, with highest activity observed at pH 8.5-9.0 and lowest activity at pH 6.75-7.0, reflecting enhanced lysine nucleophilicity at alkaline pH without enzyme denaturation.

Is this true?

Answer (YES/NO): NO